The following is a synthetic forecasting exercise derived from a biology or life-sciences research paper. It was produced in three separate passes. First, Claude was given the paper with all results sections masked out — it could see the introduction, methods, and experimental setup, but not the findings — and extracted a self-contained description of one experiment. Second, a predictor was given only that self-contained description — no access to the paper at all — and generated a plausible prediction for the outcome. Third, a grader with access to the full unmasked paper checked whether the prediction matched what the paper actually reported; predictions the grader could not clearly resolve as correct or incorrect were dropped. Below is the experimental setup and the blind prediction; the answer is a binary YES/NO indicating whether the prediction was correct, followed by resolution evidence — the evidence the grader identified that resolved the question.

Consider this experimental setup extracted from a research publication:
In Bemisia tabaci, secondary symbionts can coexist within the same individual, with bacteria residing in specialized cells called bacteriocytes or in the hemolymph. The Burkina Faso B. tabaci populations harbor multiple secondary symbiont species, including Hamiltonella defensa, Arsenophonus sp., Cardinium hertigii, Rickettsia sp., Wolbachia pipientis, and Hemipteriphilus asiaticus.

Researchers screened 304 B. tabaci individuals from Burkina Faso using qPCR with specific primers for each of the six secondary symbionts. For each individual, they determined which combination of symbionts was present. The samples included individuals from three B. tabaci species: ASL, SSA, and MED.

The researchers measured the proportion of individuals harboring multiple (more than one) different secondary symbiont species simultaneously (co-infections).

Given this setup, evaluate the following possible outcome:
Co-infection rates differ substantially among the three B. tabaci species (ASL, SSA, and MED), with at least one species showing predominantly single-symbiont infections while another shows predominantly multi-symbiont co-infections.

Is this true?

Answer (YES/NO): YES